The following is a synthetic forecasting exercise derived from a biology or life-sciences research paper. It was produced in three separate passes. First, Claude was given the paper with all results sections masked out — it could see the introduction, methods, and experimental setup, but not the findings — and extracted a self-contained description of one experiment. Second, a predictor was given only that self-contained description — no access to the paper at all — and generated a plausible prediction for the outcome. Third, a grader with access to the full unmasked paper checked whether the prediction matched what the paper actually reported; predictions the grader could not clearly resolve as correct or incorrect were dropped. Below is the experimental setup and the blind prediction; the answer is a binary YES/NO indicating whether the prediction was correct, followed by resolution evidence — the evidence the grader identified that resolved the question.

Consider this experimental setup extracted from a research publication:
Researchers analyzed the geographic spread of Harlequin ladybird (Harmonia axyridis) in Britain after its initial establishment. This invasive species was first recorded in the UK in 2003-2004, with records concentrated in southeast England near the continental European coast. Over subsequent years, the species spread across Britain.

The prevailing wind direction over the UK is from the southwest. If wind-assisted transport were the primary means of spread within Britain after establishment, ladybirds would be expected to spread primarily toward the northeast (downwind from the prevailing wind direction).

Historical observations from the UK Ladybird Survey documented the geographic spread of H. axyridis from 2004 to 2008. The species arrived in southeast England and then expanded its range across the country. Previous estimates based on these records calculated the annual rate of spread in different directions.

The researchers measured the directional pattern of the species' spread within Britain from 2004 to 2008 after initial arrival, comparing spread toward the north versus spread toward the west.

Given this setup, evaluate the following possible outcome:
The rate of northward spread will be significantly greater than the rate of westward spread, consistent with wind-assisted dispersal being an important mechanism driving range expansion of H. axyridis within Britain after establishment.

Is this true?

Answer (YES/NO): NO